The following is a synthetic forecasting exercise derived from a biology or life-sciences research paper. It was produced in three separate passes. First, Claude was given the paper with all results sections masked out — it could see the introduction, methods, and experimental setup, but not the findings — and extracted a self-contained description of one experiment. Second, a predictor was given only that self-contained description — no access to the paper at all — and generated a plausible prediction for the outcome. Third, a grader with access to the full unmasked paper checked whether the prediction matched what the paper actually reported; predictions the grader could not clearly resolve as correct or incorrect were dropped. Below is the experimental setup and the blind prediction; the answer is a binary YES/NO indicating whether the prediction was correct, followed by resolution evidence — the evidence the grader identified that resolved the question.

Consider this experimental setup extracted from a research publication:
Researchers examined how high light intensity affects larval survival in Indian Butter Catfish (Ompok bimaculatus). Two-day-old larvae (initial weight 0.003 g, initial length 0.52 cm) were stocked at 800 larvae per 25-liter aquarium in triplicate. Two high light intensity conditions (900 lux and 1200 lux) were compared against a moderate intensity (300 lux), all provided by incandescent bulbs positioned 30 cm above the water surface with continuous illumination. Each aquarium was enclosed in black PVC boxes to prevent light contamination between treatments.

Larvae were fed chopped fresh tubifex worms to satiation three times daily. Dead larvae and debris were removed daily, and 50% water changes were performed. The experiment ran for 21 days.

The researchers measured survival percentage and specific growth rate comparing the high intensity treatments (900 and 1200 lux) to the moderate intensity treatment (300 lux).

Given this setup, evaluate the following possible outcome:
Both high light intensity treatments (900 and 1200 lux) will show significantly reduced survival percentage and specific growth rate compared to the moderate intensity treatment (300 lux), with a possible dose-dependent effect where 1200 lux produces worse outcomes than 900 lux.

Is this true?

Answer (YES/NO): NO